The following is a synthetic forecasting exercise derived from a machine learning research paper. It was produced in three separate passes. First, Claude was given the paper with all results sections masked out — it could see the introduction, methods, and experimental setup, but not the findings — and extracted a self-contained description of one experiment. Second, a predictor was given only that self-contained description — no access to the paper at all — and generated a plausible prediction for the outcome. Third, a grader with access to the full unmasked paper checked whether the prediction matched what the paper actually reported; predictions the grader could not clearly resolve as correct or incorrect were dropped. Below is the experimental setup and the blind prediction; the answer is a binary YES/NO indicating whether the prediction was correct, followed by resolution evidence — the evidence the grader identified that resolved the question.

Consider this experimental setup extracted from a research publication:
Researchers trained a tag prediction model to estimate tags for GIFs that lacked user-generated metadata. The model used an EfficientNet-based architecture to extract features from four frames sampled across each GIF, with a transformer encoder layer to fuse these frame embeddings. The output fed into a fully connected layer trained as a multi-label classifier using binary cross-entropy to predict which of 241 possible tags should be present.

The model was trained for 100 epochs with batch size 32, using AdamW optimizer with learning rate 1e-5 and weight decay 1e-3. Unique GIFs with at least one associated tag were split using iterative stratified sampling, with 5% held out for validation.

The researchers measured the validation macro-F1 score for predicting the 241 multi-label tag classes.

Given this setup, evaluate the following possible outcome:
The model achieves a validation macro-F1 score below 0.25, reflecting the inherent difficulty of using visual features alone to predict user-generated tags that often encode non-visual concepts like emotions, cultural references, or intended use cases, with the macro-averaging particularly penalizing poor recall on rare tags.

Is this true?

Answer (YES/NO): NO